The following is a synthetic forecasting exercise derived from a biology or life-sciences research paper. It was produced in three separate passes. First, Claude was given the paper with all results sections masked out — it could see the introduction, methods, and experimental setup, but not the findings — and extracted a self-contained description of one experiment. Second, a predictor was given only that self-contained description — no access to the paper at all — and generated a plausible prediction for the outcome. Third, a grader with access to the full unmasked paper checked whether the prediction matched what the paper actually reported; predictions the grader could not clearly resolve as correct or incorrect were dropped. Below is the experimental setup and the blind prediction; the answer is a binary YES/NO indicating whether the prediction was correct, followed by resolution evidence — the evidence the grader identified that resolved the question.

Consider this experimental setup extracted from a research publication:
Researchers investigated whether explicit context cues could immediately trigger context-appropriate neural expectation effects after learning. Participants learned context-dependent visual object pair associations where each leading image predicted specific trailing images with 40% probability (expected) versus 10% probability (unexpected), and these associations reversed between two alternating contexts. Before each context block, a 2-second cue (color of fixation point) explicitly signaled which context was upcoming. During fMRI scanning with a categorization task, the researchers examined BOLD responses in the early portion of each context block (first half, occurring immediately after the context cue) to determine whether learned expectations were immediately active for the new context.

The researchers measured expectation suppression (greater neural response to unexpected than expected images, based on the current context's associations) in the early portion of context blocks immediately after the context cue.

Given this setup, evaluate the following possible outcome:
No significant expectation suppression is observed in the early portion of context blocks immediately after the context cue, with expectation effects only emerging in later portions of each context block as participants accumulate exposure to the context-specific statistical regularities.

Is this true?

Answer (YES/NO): YES